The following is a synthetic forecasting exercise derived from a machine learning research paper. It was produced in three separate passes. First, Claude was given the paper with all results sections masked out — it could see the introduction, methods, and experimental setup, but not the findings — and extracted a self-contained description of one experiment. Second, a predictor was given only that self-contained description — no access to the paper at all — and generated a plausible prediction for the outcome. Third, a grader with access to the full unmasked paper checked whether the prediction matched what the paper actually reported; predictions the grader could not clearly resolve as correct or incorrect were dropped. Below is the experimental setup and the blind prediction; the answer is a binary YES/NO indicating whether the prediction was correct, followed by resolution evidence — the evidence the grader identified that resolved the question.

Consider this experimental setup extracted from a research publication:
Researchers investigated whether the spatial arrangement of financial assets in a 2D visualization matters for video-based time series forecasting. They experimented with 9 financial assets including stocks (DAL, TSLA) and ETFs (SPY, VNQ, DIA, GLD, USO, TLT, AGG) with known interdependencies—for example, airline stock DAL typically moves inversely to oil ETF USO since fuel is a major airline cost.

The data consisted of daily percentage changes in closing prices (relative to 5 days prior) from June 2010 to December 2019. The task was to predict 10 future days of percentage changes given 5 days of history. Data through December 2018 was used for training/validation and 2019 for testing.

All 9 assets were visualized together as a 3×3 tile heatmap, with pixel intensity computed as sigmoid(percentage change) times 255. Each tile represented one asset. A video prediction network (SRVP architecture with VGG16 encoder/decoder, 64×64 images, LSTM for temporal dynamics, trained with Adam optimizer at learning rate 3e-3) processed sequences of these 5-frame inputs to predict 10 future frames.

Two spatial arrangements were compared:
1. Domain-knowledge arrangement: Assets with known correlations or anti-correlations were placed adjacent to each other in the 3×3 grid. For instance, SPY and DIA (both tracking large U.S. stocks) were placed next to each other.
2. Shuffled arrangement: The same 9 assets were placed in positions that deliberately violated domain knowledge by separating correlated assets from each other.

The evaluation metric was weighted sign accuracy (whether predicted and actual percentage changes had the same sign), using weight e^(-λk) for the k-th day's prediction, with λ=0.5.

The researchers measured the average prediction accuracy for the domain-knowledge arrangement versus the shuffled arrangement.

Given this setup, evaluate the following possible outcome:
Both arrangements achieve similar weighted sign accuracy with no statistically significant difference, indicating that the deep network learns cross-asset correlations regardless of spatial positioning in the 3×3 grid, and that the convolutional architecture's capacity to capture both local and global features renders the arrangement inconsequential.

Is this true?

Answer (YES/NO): NO